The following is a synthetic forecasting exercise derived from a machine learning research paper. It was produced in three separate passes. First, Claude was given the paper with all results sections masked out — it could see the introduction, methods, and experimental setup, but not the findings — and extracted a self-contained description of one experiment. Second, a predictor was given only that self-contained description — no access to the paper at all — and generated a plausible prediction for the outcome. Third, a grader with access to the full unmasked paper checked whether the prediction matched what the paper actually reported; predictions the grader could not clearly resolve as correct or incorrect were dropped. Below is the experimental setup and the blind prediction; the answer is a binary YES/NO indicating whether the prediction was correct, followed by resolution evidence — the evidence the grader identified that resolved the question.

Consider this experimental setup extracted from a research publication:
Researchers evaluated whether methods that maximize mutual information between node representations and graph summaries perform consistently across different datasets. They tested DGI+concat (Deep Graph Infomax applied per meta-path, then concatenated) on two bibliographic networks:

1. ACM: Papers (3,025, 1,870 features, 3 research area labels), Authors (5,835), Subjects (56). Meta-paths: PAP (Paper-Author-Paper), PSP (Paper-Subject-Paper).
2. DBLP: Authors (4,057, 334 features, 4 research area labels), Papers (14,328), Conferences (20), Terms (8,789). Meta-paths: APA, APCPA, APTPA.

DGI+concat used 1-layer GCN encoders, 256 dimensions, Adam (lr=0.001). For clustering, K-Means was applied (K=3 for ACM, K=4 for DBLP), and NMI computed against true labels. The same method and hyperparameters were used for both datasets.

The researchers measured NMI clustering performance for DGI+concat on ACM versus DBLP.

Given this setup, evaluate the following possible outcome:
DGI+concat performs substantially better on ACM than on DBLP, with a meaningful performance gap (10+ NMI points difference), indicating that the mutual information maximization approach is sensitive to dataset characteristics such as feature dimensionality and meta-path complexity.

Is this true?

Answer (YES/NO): NO